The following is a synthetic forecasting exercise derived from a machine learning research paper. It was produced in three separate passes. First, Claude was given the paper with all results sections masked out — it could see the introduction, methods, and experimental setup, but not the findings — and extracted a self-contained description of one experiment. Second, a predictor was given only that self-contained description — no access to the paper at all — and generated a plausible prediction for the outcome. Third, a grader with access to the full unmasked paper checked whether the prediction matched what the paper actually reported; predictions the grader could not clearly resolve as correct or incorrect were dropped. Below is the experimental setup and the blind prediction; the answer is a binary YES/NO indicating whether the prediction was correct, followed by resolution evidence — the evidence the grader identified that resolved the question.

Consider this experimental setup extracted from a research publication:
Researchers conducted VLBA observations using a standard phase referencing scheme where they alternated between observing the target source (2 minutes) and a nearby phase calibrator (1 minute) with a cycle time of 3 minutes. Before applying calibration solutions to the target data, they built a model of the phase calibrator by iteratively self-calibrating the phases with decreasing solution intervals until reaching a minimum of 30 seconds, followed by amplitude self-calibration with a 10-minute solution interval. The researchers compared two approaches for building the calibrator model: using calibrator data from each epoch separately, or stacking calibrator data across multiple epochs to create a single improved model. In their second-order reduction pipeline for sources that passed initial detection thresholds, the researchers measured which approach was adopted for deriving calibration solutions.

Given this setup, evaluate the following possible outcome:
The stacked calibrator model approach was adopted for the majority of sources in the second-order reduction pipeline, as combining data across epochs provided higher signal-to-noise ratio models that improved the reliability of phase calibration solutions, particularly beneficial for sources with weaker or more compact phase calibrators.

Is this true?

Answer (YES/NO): YES